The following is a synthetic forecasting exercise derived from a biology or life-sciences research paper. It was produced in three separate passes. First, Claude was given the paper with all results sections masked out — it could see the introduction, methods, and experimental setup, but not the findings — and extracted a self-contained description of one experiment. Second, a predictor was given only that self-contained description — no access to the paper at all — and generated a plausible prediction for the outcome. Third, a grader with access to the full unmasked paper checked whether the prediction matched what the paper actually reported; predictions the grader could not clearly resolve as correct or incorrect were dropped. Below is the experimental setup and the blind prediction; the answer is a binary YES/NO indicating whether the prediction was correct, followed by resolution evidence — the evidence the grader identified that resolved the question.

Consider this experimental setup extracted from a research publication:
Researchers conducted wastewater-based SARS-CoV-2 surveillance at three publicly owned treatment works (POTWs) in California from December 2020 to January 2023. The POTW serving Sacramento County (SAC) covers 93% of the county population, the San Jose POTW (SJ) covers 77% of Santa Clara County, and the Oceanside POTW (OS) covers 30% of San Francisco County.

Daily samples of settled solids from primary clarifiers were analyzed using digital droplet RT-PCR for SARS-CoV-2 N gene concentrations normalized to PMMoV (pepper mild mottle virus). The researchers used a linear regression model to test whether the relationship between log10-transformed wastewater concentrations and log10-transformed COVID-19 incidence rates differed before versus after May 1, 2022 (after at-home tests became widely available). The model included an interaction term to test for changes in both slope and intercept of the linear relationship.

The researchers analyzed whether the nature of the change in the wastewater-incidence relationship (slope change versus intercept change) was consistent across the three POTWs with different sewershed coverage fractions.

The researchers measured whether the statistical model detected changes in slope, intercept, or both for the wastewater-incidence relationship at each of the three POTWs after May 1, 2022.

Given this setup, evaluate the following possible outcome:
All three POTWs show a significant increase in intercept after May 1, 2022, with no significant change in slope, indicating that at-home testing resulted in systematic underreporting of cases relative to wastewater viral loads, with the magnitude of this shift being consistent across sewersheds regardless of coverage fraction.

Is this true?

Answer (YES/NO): NO